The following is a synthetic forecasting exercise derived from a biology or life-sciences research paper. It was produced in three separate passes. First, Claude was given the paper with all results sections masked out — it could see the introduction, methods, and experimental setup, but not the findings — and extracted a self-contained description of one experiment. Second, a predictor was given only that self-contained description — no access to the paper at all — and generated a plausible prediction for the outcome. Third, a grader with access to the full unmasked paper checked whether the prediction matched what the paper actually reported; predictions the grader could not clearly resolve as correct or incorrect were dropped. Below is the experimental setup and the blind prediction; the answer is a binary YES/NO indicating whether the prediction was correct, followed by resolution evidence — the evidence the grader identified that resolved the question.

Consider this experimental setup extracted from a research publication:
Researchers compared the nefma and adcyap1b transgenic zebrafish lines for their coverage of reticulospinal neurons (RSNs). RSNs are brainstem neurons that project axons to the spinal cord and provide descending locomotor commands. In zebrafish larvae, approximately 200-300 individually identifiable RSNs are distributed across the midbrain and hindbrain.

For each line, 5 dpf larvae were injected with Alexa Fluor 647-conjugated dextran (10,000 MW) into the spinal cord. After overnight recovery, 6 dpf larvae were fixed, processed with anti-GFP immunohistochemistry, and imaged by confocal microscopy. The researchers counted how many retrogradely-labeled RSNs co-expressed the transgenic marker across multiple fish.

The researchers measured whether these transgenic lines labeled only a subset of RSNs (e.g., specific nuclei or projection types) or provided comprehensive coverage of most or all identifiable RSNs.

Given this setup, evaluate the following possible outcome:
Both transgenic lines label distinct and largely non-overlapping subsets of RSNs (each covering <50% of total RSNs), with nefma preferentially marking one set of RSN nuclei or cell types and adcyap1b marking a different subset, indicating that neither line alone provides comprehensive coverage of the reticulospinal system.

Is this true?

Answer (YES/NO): NO